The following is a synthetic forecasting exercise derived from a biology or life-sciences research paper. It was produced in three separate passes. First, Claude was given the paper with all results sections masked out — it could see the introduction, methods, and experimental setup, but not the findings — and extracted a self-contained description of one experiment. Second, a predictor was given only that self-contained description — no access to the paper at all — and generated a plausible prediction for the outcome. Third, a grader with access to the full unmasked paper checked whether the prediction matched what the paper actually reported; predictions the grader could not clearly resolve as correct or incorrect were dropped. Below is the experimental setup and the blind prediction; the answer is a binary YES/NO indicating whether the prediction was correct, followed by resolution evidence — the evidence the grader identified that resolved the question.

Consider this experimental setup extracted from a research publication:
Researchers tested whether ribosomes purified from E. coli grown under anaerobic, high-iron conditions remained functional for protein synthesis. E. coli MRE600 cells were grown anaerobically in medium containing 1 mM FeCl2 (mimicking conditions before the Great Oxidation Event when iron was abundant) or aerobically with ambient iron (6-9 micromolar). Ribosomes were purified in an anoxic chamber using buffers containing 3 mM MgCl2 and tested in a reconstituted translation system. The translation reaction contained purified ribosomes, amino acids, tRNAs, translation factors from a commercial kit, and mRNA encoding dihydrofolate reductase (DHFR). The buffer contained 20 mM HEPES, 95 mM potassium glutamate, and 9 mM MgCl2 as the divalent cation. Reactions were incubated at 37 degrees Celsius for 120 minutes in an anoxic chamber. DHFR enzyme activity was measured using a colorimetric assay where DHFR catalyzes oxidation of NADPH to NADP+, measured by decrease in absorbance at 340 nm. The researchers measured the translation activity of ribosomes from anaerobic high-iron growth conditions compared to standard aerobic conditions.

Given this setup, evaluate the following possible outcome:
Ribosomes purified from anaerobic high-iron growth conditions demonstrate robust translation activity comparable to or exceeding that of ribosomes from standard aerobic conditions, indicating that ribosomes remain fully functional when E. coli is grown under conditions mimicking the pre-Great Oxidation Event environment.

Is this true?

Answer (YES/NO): NO